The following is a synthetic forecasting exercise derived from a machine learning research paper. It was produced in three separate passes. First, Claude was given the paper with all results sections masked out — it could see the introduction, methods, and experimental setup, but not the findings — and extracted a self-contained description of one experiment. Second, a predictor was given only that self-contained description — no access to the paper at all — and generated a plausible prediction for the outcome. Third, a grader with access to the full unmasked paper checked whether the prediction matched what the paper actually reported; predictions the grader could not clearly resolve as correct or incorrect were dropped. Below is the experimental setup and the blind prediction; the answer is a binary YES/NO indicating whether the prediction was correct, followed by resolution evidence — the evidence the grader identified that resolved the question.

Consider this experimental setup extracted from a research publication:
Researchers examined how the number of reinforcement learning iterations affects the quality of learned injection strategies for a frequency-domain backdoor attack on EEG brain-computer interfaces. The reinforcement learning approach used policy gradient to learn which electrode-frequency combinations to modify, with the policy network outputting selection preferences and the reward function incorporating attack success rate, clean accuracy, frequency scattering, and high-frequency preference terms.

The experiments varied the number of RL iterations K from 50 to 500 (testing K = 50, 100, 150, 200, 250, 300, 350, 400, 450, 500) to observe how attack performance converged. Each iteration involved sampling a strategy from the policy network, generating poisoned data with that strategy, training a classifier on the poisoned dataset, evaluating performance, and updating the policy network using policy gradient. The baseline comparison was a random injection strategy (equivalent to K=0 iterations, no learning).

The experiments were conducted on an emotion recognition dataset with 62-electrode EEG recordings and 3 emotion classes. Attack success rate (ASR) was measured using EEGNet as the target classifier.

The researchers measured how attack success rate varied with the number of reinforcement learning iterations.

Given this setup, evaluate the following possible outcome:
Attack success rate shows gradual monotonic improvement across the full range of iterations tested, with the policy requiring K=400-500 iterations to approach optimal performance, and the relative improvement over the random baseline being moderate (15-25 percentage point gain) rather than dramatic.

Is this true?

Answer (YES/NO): NO